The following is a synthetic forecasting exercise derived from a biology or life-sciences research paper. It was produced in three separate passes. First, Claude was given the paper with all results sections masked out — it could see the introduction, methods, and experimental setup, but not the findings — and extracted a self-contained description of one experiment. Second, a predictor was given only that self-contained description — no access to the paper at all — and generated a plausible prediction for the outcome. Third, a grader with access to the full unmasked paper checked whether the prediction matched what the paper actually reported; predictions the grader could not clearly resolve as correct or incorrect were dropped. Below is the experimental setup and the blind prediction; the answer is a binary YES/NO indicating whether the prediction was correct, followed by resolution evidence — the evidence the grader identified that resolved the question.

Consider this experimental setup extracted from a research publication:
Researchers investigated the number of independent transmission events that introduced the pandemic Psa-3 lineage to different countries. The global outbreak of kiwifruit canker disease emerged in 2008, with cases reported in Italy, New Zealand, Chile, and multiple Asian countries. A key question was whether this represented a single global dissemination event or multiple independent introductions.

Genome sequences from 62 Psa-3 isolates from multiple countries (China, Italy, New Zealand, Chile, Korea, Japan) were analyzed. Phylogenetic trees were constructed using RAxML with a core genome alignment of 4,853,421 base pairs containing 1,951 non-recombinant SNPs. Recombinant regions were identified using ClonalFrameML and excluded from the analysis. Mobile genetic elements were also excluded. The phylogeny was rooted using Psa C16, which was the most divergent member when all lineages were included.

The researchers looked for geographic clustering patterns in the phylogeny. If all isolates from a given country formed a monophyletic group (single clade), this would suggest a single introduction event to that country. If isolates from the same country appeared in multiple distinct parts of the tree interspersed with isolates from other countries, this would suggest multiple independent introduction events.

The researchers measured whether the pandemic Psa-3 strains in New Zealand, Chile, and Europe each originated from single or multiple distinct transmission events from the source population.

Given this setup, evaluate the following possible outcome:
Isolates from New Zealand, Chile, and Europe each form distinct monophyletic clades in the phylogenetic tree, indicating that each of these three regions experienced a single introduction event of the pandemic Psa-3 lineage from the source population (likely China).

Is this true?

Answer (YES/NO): YES